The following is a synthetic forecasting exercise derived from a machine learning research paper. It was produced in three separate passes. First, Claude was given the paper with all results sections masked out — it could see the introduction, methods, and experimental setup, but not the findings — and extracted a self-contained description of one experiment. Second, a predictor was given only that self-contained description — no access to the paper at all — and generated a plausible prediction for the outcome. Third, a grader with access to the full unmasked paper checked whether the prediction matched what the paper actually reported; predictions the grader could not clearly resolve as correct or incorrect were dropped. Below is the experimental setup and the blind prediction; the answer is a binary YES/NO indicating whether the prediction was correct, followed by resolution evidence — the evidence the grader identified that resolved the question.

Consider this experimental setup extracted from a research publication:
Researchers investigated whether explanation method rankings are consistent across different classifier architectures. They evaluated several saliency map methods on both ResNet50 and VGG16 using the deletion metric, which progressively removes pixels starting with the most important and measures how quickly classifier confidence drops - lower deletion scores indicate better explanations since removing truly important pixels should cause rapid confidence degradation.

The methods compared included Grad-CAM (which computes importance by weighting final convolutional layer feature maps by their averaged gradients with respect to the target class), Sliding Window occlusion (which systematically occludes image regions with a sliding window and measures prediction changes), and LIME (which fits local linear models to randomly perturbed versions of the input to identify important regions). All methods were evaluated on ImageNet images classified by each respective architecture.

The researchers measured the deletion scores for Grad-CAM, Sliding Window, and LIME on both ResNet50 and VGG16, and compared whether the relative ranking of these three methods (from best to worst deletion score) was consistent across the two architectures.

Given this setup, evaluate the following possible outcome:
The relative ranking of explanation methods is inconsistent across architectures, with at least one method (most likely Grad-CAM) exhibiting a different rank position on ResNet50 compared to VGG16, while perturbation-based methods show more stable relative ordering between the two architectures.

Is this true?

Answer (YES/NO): NO